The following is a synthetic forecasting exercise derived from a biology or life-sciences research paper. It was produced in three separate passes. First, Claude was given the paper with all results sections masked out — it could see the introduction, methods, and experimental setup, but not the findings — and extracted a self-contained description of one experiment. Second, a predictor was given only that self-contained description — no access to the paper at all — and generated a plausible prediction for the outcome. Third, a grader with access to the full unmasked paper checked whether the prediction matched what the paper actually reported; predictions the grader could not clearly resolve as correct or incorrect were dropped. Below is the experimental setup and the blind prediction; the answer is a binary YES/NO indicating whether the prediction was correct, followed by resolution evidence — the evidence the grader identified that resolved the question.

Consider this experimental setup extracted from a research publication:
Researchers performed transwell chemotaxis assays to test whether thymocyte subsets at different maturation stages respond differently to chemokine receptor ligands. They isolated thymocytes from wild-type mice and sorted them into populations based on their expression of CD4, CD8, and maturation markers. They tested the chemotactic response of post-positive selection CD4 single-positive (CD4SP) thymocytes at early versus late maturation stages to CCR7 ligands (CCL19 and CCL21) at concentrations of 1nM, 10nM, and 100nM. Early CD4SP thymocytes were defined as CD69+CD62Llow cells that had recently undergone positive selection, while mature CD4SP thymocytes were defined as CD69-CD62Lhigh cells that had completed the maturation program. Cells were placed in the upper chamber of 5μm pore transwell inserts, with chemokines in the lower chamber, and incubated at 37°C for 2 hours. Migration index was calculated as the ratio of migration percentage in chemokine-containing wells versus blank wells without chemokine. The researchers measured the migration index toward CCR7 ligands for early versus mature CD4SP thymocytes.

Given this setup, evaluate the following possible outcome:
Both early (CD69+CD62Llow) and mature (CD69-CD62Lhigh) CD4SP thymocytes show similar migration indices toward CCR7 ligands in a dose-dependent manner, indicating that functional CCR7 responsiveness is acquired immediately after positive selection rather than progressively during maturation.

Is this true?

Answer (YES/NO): NO